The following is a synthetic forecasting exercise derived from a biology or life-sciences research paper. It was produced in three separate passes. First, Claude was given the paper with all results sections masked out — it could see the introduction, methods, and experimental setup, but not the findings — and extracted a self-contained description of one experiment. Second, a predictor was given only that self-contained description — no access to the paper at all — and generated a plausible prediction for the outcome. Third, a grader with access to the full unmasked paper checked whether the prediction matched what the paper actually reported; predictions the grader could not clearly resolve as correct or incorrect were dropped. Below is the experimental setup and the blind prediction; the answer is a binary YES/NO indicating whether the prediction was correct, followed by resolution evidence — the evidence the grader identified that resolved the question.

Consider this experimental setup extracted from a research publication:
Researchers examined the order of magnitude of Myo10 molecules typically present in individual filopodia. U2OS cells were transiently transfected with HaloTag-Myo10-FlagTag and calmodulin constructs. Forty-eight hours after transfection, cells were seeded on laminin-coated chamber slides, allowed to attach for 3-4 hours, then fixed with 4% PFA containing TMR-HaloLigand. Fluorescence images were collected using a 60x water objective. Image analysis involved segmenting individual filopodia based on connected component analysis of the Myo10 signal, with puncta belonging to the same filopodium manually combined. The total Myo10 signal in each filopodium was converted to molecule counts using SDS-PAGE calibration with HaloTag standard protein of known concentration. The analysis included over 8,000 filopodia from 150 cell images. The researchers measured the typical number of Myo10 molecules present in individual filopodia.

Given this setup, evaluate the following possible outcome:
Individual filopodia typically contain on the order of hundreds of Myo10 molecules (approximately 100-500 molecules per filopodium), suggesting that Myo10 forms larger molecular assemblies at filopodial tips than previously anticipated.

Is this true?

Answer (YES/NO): NO